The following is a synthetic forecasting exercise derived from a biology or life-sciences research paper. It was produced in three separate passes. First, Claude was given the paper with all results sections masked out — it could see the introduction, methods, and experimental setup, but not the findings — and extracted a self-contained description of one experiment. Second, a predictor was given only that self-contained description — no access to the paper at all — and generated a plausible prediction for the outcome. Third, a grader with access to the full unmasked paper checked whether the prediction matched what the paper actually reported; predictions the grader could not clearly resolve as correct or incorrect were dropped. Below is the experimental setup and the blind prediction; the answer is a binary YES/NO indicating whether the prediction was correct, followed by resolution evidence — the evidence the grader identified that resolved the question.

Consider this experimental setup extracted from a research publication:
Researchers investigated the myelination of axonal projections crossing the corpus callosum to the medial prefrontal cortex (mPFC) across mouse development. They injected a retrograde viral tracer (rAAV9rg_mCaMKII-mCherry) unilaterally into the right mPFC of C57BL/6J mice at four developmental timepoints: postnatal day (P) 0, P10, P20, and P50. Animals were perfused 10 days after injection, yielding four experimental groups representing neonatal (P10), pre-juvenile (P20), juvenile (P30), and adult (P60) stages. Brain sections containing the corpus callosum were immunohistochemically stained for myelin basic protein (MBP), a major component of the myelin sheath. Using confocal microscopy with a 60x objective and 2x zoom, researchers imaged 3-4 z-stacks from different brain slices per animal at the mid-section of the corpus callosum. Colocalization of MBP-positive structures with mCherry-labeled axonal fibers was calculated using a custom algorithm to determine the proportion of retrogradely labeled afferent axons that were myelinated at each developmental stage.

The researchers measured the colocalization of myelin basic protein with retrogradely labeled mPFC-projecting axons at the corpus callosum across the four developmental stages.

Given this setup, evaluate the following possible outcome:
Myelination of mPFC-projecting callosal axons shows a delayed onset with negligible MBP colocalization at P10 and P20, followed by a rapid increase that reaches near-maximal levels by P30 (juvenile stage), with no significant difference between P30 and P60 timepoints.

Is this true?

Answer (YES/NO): NO